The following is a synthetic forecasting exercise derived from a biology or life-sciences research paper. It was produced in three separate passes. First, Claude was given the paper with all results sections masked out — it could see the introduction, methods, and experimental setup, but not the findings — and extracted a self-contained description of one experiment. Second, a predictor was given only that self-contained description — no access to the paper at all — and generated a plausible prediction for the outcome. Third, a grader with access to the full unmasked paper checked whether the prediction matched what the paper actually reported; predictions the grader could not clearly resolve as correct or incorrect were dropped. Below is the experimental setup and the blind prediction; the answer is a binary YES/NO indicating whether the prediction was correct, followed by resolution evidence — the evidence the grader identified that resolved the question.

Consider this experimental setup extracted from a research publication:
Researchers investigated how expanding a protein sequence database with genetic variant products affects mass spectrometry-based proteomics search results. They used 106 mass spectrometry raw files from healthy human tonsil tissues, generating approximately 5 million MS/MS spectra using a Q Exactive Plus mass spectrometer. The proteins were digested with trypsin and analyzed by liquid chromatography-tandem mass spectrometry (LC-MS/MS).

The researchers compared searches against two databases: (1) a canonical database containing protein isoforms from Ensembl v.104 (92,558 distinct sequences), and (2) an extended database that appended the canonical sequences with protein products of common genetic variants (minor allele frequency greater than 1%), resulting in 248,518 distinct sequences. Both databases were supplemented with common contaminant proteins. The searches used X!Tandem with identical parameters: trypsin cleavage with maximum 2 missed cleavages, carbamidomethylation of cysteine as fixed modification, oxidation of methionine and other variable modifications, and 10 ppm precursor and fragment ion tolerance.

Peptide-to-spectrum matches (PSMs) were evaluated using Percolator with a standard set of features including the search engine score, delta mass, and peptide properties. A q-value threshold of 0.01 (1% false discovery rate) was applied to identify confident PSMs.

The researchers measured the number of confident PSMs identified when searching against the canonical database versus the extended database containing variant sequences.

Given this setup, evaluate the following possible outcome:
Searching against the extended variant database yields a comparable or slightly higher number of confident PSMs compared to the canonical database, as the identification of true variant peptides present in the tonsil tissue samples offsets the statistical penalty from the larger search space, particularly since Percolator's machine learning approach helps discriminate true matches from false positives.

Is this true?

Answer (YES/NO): YES